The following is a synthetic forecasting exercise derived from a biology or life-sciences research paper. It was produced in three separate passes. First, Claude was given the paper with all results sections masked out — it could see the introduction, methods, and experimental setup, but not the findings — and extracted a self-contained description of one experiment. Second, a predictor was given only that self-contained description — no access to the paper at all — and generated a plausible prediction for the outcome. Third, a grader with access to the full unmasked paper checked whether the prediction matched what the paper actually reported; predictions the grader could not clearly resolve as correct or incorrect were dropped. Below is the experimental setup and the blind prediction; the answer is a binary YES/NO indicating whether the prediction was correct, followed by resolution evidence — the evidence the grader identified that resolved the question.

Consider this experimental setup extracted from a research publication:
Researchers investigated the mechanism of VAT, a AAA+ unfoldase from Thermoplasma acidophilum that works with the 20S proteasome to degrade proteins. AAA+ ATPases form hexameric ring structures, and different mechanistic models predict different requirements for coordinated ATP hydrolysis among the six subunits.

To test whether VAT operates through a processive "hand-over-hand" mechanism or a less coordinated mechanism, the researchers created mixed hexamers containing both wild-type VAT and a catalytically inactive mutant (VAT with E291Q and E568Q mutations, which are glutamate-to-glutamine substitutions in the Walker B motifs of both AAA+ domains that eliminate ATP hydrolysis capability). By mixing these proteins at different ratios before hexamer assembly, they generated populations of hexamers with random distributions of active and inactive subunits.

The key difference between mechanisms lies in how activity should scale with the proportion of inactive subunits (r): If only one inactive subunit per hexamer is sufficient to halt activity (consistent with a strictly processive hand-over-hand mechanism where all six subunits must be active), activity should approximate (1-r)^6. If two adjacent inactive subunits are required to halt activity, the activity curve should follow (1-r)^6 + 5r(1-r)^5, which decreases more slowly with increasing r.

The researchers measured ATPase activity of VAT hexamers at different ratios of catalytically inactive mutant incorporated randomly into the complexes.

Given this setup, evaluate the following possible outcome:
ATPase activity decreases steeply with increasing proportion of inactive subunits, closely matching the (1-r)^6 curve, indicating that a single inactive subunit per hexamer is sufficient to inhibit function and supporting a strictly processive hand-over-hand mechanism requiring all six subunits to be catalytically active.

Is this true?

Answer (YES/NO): YES